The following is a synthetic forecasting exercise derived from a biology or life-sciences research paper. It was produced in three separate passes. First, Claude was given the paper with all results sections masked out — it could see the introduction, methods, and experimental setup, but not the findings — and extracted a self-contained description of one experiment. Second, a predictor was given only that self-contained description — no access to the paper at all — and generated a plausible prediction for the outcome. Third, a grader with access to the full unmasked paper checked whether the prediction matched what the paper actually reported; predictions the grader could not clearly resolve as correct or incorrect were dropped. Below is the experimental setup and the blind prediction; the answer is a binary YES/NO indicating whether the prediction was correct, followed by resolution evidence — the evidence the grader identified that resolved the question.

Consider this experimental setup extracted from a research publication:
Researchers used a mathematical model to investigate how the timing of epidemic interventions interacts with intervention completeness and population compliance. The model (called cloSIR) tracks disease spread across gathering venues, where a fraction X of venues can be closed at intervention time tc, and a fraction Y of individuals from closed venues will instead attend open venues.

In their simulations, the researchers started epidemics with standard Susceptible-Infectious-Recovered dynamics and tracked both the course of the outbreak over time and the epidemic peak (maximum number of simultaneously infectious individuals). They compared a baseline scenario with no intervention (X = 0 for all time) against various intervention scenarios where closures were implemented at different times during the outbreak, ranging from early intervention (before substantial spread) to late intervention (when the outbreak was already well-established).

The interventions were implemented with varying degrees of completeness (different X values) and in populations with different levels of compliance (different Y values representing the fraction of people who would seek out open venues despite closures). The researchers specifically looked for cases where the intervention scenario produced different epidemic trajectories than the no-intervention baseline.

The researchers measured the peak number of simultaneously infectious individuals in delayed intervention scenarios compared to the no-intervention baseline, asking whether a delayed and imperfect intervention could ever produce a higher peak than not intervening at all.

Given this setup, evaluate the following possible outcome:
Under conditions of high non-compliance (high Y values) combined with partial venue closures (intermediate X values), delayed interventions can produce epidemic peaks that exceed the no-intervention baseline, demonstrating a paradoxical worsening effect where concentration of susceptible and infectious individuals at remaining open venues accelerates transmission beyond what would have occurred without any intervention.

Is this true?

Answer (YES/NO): YES